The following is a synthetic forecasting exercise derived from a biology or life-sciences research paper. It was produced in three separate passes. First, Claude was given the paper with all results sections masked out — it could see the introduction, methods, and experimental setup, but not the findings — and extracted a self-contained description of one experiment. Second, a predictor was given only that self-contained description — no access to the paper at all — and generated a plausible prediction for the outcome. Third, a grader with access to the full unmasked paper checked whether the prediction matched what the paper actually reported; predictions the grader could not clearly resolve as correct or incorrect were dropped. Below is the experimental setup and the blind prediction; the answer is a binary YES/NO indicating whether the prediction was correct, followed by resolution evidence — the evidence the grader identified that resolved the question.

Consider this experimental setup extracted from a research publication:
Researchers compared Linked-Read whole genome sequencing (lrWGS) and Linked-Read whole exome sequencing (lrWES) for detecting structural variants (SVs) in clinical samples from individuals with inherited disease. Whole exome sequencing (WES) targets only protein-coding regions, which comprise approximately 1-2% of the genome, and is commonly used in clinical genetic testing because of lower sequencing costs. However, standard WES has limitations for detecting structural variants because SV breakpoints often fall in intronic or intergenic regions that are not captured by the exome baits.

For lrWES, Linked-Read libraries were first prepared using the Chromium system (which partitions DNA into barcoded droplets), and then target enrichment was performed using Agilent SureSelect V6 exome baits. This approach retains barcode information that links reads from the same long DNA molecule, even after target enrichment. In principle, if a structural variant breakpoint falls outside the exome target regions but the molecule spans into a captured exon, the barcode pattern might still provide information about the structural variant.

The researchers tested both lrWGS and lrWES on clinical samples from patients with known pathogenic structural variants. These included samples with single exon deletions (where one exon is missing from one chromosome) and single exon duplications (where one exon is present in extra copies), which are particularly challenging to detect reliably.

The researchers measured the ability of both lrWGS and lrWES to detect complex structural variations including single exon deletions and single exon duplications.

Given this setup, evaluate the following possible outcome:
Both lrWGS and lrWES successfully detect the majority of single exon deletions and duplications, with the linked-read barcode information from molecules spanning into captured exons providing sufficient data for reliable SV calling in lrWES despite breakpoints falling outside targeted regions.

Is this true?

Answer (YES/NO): NO